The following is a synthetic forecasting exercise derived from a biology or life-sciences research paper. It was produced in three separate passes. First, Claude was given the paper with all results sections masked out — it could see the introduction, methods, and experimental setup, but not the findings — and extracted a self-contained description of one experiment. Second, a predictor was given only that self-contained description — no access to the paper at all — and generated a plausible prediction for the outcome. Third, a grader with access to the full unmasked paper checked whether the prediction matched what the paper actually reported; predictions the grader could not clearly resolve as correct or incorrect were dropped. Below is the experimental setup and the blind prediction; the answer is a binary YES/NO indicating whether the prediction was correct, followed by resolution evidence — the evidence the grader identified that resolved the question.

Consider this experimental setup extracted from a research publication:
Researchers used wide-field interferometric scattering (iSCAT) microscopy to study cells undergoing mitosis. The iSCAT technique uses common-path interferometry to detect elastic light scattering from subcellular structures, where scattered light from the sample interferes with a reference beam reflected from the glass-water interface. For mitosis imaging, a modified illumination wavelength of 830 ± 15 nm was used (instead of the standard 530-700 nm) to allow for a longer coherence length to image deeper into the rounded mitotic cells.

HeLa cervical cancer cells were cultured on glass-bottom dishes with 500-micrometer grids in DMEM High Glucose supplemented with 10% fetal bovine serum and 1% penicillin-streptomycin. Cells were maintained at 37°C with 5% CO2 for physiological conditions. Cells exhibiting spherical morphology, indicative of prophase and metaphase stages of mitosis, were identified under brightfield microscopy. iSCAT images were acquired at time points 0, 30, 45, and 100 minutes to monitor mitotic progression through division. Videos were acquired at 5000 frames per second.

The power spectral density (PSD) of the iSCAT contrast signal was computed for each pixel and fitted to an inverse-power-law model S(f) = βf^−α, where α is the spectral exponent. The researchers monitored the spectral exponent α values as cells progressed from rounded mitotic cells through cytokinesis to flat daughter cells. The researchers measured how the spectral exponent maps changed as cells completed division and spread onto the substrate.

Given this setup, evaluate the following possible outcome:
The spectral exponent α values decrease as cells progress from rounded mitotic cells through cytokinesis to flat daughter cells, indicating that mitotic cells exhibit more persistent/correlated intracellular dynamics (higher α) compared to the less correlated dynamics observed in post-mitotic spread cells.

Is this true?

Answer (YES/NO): YES